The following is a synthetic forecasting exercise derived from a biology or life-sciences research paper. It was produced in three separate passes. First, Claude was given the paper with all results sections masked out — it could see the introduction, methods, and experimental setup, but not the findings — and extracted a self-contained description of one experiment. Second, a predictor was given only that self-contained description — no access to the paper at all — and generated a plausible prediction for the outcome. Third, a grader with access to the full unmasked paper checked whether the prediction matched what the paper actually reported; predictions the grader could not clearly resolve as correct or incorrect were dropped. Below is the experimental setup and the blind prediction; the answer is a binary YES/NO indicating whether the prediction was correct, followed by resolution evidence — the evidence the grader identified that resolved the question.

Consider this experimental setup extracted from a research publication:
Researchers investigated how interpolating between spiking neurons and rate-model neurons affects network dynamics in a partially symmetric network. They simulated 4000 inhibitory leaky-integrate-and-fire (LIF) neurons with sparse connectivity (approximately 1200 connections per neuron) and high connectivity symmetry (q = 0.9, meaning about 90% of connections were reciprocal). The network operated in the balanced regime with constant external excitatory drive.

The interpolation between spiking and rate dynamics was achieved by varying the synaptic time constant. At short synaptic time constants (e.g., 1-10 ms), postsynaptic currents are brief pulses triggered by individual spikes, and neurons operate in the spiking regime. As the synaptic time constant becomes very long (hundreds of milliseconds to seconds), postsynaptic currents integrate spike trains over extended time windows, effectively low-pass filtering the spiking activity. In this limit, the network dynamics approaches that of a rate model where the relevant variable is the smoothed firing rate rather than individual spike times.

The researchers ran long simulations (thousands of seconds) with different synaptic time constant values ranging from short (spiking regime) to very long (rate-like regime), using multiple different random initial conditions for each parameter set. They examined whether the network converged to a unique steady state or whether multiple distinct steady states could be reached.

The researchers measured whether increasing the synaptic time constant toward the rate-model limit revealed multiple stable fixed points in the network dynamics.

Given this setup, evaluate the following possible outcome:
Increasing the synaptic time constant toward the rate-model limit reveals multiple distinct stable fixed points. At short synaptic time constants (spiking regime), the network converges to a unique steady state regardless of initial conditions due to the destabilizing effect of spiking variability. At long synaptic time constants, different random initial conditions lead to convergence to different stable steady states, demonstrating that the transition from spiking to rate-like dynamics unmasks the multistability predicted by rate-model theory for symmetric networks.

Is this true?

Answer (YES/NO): NO